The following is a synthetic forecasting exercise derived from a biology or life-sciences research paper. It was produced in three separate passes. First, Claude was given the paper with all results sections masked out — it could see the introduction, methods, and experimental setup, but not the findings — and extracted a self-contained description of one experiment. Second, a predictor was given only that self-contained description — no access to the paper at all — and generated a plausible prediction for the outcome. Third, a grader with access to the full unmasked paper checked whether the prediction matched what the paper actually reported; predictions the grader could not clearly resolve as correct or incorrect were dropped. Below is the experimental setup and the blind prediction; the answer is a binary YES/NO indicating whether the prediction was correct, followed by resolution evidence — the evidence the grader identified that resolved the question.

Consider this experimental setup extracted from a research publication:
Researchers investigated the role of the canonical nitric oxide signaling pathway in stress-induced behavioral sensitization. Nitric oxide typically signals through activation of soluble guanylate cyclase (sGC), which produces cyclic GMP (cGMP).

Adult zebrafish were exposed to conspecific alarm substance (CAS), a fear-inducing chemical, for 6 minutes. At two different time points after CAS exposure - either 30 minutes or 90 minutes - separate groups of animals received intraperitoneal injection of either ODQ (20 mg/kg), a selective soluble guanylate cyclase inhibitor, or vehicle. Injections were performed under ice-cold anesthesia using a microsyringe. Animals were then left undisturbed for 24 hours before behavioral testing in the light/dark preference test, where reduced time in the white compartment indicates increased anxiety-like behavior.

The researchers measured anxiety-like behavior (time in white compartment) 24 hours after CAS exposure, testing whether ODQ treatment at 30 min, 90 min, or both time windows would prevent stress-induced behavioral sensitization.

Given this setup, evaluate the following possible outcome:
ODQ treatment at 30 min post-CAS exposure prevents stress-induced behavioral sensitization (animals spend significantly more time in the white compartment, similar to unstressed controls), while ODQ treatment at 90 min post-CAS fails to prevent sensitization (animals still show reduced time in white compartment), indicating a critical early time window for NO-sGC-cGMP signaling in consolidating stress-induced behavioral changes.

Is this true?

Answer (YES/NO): NO